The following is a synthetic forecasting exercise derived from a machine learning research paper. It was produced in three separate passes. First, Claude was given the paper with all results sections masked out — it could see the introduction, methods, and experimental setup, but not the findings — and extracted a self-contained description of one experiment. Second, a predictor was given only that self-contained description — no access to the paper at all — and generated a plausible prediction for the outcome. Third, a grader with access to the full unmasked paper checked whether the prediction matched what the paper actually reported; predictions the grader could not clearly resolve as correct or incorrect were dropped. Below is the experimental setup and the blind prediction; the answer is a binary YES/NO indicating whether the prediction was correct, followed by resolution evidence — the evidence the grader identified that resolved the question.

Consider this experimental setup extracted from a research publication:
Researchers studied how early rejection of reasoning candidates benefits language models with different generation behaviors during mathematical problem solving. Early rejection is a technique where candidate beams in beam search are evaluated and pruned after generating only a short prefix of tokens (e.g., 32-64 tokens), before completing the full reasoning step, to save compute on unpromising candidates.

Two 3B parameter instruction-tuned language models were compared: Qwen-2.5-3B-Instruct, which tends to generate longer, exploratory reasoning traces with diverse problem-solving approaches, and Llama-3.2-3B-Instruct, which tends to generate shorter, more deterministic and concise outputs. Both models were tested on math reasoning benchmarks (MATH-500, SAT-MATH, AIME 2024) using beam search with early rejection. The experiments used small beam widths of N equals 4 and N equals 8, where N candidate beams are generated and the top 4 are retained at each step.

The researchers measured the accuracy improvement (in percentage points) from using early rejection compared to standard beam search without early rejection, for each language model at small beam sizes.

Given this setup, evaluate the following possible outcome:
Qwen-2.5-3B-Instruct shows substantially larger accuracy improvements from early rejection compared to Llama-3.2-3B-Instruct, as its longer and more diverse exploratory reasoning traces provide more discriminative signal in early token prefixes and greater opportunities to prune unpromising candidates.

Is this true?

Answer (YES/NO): YES